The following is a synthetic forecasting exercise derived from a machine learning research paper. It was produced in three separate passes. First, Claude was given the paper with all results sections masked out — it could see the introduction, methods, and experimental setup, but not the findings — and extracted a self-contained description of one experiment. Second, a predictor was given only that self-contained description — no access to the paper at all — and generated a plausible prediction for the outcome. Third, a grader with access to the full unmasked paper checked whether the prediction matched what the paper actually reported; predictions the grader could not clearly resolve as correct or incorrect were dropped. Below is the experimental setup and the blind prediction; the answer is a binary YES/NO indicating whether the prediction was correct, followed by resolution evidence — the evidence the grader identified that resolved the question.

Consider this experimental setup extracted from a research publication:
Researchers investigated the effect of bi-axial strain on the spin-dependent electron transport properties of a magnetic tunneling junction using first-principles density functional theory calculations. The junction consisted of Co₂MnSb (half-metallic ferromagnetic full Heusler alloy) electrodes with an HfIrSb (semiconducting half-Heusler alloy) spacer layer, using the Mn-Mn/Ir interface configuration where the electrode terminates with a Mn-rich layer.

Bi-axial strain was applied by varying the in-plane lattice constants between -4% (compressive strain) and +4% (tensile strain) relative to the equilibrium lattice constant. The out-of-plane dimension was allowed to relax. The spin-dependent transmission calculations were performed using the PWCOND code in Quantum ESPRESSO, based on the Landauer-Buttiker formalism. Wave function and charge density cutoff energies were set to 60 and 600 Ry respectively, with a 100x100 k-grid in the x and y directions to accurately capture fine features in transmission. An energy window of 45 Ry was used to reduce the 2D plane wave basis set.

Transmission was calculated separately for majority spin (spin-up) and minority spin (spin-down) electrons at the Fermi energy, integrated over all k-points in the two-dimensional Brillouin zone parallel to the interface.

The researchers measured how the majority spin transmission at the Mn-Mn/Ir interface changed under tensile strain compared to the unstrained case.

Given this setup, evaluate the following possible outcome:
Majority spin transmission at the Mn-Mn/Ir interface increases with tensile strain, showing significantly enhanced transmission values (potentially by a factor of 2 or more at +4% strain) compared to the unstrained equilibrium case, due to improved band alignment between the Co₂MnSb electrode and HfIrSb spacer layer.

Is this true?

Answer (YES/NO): YES